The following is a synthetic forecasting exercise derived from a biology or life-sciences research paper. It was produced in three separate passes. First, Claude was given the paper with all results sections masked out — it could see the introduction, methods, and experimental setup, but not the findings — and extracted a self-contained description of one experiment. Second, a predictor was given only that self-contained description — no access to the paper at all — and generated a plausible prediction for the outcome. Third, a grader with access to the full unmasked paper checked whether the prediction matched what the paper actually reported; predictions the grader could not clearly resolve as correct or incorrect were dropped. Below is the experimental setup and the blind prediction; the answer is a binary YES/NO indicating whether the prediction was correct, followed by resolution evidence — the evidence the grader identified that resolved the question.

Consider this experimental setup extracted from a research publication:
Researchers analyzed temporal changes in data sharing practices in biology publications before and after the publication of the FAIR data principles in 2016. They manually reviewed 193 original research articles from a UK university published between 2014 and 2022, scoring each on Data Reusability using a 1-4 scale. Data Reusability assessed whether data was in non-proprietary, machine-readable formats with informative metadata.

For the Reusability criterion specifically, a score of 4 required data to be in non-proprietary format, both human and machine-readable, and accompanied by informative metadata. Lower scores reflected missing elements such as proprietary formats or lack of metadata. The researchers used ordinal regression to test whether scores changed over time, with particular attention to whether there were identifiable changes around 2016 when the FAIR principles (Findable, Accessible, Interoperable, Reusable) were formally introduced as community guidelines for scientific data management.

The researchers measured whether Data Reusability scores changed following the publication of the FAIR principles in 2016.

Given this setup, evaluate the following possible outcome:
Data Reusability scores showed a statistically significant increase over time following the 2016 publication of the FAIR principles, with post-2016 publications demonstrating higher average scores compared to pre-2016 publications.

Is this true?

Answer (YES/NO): YES